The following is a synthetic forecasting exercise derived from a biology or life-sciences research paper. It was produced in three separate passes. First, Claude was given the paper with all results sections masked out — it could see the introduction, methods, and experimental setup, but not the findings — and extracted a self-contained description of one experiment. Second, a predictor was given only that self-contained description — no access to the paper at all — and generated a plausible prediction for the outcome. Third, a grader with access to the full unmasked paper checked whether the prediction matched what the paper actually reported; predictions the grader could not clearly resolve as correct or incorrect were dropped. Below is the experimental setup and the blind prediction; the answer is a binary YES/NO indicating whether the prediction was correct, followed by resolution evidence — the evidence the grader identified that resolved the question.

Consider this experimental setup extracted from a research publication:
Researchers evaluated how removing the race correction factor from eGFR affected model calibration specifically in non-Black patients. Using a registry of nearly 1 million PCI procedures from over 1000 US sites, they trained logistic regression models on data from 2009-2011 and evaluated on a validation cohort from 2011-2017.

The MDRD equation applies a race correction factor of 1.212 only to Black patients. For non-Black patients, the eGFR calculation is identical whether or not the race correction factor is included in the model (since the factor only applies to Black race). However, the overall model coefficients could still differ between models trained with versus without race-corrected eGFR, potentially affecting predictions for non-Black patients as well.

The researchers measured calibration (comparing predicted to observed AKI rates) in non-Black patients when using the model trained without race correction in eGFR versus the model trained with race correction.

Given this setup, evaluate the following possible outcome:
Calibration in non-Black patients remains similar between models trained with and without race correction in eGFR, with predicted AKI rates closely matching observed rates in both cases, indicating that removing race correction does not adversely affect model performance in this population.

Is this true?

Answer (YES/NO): YES